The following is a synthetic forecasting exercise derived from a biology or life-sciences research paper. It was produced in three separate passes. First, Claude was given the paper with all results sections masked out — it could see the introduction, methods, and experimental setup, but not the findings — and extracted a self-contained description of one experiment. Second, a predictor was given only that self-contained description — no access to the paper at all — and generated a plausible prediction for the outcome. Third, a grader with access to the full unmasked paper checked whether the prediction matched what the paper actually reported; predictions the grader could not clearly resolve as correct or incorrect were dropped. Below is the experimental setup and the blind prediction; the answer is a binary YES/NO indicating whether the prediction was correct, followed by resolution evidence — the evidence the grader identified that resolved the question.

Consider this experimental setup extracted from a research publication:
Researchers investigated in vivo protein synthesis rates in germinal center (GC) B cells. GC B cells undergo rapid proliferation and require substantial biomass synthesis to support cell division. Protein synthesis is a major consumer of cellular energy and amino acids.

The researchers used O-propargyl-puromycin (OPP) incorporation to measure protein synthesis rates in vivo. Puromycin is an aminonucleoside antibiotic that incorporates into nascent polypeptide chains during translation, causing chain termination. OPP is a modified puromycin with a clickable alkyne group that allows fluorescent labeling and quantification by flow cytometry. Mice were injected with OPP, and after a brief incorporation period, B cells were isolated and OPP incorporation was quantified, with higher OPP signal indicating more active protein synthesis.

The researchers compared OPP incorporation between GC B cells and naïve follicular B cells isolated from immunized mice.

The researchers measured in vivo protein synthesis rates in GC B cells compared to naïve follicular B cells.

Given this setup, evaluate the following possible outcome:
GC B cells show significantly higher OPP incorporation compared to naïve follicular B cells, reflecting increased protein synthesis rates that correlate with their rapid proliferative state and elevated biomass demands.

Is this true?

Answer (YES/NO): YES